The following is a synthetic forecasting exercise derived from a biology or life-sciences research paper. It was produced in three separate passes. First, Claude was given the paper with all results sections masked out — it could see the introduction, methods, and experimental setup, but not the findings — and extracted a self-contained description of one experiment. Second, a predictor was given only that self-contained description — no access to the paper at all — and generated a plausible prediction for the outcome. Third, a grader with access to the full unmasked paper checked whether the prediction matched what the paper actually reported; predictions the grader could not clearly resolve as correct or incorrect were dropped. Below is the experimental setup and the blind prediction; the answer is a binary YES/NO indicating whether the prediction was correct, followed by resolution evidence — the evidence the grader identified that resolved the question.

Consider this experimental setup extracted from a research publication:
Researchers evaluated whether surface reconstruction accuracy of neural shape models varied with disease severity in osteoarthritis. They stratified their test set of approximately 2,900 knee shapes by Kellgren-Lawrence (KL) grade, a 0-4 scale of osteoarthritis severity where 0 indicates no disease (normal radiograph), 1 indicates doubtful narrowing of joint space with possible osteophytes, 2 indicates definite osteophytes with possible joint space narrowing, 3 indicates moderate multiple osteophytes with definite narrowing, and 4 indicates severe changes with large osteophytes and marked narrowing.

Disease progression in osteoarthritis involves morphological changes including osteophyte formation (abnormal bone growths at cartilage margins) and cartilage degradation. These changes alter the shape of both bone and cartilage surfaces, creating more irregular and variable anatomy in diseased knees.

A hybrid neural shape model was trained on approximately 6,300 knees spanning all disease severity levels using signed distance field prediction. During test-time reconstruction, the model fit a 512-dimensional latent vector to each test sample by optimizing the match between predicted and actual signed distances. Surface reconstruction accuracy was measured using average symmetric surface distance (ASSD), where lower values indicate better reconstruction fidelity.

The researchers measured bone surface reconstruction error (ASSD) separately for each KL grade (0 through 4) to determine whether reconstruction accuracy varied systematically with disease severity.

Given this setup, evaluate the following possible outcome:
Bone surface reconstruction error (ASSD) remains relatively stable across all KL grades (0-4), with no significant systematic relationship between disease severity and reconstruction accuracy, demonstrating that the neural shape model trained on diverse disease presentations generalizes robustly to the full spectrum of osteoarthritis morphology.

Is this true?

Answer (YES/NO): NO